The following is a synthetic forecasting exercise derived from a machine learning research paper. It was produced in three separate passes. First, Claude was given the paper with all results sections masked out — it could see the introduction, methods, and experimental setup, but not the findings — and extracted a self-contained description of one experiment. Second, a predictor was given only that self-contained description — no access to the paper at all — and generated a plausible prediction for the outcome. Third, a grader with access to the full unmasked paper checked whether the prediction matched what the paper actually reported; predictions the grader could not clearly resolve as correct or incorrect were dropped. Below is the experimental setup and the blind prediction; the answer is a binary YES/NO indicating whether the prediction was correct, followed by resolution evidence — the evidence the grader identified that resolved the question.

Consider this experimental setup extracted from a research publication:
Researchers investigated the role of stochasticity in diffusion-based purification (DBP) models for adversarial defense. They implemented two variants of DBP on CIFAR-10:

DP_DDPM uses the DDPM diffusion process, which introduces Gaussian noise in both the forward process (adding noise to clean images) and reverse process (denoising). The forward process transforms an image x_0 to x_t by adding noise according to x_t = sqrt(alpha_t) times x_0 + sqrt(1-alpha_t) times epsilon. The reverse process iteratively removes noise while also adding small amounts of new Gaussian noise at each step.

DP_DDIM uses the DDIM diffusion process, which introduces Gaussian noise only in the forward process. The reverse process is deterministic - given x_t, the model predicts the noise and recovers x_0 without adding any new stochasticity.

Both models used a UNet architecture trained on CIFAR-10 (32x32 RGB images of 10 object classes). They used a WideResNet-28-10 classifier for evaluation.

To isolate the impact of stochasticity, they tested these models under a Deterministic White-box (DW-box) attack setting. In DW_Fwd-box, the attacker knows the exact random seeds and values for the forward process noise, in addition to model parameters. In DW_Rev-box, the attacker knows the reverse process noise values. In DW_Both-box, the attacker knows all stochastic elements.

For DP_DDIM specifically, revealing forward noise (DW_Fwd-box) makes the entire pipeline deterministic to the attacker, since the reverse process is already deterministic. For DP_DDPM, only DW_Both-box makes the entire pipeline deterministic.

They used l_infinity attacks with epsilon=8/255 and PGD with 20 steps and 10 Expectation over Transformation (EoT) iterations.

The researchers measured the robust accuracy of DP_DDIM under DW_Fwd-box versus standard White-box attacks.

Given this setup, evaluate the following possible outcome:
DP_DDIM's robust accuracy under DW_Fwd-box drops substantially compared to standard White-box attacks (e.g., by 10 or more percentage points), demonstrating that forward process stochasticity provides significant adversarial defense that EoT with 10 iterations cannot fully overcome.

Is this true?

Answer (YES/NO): YES